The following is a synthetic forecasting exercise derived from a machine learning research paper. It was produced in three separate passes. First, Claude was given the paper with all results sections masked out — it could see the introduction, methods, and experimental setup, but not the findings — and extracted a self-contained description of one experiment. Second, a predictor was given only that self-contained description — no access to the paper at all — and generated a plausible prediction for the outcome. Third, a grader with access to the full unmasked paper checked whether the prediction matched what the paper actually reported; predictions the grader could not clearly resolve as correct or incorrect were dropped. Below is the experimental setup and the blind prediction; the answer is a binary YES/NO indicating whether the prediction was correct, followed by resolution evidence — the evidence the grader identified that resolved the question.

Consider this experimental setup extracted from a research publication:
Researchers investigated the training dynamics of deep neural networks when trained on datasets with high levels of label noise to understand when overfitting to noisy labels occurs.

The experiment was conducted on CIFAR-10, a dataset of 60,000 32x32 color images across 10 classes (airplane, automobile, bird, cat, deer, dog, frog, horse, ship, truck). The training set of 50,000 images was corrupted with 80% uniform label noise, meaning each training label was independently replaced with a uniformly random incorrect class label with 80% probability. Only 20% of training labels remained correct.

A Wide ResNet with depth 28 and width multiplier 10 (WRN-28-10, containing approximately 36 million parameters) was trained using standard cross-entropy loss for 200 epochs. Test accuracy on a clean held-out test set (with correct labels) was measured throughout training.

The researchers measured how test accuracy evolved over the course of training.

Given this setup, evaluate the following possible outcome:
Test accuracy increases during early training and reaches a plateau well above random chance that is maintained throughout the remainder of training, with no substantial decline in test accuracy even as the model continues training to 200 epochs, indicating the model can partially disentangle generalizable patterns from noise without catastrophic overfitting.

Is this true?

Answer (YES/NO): NO